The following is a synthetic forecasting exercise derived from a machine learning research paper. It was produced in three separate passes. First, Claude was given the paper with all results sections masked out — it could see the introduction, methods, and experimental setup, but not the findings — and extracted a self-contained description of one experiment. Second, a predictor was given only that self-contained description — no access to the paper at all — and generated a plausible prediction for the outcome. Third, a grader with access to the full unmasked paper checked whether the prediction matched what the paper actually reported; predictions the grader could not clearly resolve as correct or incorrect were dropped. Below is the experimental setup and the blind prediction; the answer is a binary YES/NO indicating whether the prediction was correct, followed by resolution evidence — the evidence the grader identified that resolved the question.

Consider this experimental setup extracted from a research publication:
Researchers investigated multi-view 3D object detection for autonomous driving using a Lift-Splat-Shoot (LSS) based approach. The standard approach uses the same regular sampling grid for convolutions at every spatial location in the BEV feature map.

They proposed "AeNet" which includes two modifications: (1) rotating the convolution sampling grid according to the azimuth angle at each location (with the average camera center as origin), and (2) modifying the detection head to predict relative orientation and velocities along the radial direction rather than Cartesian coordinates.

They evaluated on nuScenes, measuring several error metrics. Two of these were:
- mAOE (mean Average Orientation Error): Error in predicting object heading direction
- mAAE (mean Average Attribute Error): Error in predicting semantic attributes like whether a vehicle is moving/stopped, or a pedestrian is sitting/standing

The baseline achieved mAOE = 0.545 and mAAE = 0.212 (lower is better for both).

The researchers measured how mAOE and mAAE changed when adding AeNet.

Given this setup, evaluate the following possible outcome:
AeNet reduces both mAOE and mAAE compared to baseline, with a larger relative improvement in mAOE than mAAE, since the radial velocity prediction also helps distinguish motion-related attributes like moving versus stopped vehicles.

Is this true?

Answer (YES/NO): NO